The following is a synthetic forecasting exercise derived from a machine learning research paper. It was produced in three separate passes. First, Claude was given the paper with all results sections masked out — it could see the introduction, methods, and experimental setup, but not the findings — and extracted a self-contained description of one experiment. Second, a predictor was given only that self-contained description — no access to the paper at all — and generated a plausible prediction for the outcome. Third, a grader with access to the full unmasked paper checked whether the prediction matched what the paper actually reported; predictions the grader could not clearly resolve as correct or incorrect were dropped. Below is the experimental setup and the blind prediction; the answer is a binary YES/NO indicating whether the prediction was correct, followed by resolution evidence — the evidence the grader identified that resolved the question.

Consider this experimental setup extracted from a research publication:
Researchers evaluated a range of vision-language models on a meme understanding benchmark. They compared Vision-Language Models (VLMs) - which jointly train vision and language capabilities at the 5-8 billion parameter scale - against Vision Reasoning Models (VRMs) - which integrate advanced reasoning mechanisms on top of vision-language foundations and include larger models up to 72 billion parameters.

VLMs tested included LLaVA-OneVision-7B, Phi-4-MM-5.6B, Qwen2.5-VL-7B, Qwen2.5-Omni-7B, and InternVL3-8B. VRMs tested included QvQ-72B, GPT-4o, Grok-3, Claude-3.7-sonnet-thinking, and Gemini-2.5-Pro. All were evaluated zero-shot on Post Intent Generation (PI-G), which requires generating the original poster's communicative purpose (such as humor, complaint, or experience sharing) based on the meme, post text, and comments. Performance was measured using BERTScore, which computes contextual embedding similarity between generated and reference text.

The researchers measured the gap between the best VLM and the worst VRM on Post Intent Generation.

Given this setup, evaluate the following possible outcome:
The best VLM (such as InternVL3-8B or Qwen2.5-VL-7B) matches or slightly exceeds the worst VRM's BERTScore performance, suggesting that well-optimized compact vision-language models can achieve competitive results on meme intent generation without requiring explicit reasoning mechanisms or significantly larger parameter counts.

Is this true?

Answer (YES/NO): NO